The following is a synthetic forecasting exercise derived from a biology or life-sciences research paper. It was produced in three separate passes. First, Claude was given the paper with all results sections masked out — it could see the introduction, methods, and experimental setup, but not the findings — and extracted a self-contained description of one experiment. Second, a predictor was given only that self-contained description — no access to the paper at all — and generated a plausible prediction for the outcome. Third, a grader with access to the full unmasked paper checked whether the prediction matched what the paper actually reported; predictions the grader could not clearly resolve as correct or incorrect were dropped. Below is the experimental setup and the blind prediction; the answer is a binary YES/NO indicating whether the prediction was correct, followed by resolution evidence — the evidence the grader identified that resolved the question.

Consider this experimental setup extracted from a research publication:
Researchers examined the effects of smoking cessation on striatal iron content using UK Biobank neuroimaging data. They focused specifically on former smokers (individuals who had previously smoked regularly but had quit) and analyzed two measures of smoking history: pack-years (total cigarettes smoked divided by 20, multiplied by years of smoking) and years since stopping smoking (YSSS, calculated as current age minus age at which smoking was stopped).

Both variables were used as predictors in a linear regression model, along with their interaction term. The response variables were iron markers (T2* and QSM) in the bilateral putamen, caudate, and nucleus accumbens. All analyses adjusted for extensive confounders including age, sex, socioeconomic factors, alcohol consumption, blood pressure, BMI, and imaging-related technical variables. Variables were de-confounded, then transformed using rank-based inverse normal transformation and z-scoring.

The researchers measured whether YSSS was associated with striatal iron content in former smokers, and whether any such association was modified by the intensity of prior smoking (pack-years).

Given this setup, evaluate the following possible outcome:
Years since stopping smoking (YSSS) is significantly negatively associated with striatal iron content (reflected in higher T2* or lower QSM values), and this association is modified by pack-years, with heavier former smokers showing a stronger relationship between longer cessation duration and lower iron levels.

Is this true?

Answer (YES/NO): YES